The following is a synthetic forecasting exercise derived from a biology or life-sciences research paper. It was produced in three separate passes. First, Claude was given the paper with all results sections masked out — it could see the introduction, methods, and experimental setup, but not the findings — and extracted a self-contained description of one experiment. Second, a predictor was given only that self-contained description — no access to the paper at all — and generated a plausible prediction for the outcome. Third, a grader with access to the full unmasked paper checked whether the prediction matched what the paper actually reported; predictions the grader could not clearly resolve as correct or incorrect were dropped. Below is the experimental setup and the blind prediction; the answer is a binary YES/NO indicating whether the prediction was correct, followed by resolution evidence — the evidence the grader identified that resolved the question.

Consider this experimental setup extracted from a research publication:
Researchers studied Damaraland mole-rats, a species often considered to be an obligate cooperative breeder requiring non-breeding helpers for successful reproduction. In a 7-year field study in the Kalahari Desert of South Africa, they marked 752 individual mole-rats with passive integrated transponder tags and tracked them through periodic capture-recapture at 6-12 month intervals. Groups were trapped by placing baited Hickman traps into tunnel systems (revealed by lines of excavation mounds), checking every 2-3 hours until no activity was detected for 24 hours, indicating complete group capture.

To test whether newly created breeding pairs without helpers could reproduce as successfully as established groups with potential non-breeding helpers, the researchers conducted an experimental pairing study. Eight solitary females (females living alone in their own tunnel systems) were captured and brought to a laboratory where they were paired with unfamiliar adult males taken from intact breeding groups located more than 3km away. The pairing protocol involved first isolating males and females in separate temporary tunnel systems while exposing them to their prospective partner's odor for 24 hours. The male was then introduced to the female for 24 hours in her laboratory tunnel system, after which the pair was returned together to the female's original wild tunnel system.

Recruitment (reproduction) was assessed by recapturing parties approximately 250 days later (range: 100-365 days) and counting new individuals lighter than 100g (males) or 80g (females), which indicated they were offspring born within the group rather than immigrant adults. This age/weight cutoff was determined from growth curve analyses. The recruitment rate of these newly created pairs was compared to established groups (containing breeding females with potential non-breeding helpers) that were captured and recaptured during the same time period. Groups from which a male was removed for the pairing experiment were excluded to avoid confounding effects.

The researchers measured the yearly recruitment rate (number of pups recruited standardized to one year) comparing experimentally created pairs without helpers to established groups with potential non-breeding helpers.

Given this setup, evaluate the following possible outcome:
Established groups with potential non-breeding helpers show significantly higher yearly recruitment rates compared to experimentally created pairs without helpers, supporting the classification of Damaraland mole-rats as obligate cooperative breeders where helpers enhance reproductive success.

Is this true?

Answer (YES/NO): NO